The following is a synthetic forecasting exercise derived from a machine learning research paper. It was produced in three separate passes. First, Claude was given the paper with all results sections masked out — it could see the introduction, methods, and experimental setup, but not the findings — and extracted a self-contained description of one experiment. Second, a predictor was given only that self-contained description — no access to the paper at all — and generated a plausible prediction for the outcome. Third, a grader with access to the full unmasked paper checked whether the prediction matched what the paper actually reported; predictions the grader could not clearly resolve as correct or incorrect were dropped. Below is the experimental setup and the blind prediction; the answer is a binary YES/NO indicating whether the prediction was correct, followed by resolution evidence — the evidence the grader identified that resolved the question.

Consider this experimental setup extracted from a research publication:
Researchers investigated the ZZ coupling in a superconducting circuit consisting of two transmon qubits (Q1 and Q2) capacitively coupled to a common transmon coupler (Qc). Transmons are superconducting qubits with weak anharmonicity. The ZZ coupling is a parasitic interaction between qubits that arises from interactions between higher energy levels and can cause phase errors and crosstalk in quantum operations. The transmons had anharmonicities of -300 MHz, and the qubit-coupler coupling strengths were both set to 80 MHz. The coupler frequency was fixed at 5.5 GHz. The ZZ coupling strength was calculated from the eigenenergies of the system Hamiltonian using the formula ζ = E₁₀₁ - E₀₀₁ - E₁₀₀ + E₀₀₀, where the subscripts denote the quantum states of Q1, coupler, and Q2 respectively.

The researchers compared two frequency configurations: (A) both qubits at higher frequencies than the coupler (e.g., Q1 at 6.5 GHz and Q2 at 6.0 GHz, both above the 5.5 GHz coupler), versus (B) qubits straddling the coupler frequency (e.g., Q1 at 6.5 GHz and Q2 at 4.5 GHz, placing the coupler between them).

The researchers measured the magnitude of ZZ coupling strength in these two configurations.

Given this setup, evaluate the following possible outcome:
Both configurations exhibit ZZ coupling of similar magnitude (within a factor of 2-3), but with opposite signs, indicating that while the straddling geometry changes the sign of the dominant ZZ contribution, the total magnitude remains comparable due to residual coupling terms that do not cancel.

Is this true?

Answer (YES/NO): NO